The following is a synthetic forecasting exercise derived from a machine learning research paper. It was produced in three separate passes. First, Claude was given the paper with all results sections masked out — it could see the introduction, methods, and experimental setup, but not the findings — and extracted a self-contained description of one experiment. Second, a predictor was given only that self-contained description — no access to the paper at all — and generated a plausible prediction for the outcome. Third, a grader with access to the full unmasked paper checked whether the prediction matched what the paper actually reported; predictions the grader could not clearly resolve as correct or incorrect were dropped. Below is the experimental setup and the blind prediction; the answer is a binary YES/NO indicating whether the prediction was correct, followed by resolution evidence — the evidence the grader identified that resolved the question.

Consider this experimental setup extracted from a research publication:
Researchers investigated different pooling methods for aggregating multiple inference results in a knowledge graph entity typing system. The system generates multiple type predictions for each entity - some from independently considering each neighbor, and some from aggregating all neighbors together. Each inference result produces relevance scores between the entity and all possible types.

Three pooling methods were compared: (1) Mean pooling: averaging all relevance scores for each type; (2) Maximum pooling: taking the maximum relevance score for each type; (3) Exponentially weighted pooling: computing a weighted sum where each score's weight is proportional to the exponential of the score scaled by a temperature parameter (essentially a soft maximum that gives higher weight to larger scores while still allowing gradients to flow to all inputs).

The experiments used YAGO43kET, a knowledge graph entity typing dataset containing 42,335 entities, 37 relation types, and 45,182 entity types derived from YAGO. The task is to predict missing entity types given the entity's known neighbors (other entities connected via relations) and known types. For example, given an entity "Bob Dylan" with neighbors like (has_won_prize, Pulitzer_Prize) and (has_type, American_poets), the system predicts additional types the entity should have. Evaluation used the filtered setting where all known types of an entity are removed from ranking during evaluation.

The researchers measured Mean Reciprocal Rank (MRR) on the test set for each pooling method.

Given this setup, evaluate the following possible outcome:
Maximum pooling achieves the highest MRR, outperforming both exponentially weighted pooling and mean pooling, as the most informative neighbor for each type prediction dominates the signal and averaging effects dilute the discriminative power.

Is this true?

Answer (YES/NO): NO